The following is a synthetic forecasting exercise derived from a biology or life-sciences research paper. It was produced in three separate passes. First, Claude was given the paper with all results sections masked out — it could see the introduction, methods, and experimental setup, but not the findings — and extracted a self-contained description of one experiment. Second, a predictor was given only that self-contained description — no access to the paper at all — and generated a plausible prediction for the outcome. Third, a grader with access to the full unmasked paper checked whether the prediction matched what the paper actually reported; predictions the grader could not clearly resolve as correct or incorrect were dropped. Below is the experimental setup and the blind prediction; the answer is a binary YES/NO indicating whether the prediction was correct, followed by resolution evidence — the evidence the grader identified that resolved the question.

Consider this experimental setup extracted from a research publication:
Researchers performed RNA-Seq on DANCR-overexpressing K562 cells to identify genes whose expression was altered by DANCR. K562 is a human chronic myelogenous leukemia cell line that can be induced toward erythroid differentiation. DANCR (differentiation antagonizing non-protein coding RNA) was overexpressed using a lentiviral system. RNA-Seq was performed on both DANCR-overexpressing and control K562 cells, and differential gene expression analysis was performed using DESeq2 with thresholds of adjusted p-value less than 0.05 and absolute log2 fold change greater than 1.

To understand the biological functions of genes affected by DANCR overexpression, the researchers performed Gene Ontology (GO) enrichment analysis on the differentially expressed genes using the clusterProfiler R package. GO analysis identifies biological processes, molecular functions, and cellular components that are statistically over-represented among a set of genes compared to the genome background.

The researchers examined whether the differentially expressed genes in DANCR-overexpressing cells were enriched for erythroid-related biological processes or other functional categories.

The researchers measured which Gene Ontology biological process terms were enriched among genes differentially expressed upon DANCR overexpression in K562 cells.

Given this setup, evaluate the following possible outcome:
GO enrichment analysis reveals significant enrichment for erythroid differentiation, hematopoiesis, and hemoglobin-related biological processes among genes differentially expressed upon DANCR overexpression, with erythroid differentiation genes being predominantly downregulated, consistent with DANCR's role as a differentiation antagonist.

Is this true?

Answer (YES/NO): NO